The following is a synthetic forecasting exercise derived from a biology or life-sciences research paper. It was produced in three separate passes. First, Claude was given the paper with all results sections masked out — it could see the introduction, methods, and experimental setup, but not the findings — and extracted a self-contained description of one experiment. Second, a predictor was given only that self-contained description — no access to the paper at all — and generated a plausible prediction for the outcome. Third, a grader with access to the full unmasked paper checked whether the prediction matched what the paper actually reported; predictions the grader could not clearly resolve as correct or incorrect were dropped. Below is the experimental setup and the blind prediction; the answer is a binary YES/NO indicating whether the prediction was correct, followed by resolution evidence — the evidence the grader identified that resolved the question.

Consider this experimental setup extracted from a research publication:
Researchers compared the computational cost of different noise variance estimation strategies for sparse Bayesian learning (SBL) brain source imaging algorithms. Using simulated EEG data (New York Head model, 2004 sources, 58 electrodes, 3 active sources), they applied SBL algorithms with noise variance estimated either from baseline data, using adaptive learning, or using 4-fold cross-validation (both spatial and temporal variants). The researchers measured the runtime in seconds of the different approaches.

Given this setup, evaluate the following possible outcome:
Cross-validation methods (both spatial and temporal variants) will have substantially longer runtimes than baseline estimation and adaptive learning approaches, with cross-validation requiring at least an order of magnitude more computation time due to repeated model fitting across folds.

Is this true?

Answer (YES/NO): YES